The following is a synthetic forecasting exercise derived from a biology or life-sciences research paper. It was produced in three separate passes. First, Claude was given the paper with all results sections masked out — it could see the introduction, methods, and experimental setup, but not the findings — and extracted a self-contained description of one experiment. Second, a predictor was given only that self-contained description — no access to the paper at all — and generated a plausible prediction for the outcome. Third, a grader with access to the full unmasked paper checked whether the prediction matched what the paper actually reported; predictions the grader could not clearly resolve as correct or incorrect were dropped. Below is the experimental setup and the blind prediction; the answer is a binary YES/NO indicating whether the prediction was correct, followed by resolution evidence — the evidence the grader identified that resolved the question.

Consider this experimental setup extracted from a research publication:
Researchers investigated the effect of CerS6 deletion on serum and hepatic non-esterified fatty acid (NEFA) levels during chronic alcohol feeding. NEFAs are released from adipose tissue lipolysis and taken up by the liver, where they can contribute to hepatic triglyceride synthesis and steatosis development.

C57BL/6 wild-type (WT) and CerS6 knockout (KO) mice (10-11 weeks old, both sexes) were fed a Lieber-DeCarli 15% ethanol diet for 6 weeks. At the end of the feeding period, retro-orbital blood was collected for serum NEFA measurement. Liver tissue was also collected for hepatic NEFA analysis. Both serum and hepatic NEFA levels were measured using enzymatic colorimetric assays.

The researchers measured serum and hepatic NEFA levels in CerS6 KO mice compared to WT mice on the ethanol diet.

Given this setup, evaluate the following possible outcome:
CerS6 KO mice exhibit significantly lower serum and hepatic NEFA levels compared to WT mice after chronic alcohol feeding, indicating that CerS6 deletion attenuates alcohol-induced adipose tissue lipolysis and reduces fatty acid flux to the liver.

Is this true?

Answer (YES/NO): NO